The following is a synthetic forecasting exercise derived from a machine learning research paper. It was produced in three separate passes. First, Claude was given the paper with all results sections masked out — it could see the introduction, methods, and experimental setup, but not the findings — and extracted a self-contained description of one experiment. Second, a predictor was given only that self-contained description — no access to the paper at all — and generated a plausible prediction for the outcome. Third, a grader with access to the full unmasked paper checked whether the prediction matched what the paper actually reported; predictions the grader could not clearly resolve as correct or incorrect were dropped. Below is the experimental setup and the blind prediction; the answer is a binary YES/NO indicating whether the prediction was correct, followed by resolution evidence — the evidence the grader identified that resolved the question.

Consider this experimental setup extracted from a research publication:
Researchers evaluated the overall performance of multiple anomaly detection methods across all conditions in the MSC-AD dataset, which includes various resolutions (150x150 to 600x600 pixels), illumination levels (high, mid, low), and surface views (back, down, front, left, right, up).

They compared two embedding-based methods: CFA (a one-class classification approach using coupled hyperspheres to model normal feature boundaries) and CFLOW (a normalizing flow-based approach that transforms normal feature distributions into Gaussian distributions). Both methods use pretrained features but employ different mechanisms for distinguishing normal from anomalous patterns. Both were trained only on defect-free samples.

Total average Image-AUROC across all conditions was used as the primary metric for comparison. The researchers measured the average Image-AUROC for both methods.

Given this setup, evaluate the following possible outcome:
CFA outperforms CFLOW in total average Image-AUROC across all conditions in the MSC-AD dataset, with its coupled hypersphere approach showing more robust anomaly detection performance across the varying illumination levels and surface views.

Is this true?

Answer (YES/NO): YES